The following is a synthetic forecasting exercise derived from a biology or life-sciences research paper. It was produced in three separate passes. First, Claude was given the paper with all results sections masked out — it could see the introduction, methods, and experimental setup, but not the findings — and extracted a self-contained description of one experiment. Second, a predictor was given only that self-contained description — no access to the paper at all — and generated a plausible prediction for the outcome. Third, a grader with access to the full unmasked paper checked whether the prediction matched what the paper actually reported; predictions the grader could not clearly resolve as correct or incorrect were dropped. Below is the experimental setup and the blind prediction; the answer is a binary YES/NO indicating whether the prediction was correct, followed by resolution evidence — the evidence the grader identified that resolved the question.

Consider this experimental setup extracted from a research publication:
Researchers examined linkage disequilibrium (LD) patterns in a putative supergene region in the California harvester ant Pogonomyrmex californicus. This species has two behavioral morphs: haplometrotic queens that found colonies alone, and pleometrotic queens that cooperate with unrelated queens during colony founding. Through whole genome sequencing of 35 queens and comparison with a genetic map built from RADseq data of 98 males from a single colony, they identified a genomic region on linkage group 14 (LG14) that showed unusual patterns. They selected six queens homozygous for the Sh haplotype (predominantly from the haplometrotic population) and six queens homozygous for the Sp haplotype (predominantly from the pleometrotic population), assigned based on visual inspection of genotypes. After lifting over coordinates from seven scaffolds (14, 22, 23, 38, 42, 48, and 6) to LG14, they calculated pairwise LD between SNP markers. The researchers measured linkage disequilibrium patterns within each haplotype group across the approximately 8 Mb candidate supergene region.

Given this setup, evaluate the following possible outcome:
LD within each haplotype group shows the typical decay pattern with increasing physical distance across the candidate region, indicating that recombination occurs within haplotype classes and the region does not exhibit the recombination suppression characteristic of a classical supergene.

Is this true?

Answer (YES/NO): NO